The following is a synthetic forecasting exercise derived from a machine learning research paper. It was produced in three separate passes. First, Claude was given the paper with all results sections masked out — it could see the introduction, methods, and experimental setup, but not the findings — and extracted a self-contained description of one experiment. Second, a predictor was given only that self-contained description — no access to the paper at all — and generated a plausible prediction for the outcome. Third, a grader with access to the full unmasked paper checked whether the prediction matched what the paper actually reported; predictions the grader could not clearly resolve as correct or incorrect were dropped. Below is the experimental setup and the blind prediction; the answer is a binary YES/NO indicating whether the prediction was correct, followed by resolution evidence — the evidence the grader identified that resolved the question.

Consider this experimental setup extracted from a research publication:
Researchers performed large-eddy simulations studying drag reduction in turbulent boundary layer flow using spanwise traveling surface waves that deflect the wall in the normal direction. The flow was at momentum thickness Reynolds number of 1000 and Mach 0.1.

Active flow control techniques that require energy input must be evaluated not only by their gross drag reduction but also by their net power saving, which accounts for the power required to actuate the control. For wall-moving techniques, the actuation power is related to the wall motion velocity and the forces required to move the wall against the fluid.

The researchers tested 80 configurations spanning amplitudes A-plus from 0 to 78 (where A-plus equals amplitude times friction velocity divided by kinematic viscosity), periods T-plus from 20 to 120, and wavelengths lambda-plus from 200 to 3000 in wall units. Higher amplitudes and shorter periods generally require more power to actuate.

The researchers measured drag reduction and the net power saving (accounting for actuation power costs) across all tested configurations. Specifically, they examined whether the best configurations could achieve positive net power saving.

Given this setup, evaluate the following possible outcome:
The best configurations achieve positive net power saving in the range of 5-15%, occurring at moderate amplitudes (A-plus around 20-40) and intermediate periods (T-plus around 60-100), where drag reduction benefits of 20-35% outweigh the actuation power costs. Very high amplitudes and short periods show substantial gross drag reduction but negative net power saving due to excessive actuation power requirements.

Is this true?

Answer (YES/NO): NO